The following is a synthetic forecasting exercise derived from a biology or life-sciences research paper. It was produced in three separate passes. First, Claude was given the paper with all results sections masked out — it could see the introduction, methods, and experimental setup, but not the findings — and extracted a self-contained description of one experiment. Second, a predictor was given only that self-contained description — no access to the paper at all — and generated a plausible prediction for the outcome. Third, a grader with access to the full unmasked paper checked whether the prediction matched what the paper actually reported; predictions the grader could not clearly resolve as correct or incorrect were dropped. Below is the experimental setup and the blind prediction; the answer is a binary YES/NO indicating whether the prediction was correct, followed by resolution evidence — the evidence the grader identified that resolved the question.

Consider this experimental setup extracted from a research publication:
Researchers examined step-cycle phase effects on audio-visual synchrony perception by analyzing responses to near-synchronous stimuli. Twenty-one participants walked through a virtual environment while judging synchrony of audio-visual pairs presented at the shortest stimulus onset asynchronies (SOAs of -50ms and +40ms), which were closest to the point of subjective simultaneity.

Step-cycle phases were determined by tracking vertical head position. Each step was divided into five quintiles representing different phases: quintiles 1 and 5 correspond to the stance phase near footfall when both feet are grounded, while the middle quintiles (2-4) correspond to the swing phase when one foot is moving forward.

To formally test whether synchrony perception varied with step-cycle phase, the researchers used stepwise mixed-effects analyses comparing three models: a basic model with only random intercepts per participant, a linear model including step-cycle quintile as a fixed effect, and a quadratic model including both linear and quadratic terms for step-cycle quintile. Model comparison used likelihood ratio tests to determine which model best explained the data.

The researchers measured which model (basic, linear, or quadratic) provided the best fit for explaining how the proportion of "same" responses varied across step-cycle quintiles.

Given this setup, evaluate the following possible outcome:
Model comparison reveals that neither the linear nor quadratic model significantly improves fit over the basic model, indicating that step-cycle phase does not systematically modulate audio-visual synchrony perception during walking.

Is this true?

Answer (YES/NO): NO